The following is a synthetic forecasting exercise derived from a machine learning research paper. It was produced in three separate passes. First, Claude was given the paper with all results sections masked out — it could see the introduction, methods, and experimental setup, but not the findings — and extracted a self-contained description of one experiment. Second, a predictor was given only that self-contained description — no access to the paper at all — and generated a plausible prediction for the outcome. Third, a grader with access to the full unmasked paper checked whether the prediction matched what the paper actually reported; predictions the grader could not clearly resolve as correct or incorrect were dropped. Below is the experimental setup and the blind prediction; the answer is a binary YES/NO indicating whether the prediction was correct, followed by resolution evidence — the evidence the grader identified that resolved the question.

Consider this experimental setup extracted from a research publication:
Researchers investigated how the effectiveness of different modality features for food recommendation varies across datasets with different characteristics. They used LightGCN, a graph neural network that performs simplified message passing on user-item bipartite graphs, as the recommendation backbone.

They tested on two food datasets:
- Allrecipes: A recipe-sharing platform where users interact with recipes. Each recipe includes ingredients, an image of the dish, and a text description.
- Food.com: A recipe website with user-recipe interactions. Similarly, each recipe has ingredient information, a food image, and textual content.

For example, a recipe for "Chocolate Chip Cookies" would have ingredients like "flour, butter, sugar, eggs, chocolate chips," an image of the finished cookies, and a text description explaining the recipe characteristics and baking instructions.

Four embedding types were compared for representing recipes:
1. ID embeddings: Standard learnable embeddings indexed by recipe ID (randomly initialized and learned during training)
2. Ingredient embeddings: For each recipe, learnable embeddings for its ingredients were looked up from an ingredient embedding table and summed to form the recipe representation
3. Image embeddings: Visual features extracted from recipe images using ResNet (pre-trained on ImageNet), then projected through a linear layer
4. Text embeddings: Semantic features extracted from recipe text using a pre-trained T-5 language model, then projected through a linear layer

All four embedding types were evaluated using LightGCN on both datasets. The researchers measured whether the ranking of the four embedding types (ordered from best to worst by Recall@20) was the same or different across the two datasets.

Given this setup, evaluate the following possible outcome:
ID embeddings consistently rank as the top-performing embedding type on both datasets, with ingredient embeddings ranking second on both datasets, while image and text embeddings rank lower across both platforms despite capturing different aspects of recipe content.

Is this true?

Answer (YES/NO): NO